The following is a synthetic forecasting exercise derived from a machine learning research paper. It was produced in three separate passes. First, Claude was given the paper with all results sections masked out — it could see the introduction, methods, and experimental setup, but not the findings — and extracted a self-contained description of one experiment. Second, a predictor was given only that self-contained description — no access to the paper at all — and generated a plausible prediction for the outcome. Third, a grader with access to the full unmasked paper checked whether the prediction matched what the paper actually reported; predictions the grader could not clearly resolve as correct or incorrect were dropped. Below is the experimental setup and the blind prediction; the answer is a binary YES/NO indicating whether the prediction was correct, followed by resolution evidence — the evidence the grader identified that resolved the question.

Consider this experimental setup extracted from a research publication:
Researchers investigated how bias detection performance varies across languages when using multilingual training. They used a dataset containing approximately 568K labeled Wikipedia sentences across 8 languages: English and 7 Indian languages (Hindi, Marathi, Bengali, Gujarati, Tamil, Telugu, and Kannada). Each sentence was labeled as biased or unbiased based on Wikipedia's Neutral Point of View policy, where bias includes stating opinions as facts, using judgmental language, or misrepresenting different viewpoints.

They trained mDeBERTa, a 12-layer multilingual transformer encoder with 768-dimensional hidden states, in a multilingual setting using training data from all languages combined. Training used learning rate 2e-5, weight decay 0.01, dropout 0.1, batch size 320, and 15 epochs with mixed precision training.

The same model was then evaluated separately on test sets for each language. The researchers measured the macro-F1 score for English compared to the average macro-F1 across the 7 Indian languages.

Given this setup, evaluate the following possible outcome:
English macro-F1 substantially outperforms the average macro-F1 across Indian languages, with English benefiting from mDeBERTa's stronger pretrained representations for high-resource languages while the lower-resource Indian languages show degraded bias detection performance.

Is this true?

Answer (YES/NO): YES